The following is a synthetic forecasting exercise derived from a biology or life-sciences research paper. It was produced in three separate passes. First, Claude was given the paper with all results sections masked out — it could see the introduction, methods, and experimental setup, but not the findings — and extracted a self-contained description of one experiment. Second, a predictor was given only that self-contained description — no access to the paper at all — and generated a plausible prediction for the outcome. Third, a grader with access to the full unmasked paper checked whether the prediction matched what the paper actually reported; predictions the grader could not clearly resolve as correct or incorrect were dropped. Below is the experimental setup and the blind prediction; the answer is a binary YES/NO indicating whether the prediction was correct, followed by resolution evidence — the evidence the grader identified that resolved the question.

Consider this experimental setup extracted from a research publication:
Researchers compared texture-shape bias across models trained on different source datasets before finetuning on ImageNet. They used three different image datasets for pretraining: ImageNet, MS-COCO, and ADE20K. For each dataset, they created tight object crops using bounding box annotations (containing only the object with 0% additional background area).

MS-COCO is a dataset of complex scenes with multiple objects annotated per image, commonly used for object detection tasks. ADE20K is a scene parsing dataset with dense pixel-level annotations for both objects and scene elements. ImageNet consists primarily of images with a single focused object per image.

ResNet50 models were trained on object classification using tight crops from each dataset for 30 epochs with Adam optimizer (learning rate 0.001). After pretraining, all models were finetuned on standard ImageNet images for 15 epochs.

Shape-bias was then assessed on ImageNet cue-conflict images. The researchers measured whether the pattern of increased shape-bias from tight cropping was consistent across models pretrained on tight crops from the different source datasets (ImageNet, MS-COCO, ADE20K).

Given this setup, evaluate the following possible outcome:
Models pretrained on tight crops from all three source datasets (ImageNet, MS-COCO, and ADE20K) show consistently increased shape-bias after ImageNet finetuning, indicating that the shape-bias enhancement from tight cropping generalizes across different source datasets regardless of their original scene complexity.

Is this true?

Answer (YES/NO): YES